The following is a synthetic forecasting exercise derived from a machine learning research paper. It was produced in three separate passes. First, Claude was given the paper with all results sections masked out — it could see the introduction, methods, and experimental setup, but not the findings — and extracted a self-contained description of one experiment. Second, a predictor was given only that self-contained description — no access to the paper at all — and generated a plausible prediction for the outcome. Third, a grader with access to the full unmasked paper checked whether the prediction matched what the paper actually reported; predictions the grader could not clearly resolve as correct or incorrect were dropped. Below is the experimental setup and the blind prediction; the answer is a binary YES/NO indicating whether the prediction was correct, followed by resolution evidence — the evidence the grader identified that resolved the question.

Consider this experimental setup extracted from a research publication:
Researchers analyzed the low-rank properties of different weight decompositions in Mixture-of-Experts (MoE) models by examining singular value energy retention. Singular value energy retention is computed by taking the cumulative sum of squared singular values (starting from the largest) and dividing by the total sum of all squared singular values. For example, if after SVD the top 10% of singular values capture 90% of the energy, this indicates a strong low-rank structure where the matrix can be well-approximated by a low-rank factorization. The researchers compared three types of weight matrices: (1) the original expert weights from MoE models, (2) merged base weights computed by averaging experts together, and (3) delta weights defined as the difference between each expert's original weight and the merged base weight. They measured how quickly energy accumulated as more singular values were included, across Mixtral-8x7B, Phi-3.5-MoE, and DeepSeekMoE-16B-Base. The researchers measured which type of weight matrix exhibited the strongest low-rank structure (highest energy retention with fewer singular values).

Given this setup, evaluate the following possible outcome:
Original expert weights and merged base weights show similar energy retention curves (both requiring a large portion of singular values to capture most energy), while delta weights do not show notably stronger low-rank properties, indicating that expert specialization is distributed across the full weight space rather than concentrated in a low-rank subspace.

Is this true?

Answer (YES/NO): NO